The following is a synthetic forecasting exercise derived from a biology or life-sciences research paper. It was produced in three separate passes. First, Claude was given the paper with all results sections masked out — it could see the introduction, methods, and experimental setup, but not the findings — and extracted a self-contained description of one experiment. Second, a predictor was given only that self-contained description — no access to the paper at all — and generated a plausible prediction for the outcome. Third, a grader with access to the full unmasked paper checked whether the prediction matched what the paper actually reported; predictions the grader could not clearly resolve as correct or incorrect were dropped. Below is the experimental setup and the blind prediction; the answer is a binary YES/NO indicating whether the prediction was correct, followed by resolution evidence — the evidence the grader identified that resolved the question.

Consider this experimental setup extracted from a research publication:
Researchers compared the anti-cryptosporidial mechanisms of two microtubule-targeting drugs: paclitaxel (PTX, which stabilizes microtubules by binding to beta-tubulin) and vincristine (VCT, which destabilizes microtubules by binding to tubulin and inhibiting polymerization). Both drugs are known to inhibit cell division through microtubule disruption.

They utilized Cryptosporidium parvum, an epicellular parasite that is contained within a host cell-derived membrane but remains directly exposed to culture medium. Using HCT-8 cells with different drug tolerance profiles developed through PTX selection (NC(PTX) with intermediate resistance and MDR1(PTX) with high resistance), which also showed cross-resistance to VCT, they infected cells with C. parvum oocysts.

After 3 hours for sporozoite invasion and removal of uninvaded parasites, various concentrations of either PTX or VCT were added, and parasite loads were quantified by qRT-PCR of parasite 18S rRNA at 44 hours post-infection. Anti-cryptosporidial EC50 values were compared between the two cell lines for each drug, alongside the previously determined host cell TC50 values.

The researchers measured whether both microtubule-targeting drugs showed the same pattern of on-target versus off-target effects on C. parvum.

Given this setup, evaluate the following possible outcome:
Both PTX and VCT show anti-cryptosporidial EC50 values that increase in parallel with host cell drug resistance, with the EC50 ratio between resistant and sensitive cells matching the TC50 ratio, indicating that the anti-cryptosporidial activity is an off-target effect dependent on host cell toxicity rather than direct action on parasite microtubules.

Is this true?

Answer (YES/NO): NO